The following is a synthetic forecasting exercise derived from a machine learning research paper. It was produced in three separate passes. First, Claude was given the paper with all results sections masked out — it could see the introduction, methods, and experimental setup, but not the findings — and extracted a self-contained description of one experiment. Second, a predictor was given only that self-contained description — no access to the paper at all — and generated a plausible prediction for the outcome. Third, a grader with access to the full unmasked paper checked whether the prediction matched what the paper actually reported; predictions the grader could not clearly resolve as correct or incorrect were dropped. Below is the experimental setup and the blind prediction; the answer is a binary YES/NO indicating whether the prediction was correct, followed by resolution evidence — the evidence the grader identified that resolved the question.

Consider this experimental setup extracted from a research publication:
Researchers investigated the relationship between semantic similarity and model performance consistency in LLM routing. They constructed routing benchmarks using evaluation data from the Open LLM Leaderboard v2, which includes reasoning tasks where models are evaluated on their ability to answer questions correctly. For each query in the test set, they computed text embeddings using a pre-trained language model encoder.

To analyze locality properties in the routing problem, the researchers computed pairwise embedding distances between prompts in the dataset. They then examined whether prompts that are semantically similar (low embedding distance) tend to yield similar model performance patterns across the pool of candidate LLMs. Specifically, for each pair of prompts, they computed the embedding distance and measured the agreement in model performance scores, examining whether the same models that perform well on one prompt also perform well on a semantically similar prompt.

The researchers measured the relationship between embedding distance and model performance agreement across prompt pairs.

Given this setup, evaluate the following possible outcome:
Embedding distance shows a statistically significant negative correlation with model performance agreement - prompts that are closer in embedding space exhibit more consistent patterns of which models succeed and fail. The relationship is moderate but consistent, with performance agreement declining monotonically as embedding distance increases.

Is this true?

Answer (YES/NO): NO